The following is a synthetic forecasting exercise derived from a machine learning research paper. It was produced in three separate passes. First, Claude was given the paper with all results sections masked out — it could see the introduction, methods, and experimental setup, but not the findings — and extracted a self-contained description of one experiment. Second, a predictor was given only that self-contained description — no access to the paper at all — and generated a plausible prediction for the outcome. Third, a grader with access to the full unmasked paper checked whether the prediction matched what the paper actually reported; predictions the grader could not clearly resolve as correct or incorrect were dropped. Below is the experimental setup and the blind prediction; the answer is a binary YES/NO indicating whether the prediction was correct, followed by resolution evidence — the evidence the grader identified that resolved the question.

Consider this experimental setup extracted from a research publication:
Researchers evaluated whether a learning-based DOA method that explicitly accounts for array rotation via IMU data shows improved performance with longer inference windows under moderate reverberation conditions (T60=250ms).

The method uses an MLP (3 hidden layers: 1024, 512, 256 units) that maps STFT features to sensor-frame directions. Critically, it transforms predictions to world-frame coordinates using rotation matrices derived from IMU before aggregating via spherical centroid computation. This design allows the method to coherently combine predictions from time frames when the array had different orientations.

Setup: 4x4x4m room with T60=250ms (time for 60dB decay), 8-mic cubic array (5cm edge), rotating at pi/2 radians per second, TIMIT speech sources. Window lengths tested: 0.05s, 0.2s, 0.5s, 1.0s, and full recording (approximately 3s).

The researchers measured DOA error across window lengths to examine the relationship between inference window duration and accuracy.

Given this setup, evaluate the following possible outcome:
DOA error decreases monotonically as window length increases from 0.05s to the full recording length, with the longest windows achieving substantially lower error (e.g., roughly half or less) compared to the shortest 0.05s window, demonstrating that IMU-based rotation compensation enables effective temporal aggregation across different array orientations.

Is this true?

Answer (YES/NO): YES